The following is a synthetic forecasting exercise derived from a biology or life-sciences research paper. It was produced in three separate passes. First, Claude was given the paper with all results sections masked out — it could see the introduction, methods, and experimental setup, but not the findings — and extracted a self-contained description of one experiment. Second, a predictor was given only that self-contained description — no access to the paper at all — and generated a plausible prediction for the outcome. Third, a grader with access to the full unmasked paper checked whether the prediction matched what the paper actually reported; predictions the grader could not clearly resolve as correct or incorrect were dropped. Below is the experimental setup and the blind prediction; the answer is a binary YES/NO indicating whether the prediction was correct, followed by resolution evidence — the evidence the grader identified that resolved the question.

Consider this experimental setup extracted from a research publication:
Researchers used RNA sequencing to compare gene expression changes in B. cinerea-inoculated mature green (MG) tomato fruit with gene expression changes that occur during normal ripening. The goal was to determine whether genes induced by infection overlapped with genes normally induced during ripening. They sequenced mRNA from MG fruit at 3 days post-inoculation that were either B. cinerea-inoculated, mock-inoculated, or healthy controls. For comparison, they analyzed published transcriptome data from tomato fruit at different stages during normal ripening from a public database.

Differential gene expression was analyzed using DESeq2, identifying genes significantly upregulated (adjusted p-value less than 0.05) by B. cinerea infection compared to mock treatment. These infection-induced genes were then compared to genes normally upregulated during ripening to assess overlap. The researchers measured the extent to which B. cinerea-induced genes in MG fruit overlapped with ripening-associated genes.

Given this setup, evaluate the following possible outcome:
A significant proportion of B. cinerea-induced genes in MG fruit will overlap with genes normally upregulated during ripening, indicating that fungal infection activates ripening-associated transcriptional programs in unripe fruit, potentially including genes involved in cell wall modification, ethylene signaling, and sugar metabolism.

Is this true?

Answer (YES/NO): YES